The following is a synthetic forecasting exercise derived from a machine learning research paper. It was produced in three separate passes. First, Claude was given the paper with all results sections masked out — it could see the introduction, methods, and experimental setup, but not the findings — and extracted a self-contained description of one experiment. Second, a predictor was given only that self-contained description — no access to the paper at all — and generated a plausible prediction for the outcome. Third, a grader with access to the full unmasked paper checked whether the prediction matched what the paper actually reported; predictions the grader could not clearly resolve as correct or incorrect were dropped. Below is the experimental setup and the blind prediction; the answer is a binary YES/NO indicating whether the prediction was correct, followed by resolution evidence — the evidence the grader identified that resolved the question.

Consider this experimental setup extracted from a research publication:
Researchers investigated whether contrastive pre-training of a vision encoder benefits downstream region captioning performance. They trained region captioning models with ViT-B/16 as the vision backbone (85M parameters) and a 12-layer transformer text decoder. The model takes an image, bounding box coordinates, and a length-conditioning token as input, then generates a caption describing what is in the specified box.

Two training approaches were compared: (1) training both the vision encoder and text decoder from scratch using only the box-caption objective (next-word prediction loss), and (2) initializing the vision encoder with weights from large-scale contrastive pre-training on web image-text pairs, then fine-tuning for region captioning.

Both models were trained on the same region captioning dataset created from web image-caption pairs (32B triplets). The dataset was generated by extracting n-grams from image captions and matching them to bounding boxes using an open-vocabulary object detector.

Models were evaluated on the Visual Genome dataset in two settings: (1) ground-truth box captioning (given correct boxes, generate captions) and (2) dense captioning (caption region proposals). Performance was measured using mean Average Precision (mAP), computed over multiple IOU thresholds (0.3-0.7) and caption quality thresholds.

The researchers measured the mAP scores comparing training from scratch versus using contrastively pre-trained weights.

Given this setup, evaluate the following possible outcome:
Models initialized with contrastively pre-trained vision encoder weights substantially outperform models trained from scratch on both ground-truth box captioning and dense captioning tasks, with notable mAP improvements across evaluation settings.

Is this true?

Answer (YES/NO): NO